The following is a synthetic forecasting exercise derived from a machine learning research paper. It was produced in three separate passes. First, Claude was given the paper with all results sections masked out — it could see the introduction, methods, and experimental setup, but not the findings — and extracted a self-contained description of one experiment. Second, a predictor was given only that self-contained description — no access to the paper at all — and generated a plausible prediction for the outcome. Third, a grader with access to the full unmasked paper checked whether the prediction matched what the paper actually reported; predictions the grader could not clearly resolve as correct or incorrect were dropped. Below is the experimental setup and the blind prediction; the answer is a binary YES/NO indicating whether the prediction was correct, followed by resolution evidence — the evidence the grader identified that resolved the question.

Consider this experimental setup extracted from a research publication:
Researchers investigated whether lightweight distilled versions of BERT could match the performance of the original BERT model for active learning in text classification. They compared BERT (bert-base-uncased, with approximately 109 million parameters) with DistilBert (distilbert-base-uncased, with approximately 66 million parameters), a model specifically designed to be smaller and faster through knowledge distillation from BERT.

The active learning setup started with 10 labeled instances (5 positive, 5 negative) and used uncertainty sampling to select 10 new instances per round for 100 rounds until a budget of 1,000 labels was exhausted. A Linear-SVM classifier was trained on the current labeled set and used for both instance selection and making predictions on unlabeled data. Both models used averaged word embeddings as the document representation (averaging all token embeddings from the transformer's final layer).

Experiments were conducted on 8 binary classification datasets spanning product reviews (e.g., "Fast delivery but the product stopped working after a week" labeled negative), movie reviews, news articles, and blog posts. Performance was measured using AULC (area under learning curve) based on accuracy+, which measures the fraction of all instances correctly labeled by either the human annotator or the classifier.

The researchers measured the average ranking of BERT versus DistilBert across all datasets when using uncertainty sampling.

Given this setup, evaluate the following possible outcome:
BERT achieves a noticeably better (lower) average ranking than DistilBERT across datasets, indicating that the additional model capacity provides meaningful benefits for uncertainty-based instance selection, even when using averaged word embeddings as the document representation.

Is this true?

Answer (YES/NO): NO